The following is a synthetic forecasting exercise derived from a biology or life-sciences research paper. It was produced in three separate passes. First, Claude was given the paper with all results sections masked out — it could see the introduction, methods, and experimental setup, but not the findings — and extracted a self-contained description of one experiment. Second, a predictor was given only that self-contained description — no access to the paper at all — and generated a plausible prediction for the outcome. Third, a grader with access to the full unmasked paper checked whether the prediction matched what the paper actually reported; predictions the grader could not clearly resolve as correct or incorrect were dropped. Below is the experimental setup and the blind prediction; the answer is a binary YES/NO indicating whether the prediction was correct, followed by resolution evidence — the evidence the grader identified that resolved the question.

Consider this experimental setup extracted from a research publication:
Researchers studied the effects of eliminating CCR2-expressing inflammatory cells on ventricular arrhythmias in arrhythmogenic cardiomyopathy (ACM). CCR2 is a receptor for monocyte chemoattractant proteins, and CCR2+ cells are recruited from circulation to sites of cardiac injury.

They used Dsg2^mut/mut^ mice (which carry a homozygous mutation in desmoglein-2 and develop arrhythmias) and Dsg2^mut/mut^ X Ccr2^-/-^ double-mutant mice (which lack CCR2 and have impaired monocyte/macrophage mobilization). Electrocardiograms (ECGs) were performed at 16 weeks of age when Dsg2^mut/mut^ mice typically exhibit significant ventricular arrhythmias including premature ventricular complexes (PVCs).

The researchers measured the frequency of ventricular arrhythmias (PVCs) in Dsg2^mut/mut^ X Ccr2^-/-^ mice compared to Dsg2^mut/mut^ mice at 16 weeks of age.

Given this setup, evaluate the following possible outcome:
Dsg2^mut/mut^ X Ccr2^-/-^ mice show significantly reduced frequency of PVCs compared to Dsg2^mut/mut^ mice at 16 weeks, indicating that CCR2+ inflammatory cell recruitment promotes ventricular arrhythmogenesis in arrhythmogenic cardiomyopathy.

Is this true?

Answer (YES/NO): YES